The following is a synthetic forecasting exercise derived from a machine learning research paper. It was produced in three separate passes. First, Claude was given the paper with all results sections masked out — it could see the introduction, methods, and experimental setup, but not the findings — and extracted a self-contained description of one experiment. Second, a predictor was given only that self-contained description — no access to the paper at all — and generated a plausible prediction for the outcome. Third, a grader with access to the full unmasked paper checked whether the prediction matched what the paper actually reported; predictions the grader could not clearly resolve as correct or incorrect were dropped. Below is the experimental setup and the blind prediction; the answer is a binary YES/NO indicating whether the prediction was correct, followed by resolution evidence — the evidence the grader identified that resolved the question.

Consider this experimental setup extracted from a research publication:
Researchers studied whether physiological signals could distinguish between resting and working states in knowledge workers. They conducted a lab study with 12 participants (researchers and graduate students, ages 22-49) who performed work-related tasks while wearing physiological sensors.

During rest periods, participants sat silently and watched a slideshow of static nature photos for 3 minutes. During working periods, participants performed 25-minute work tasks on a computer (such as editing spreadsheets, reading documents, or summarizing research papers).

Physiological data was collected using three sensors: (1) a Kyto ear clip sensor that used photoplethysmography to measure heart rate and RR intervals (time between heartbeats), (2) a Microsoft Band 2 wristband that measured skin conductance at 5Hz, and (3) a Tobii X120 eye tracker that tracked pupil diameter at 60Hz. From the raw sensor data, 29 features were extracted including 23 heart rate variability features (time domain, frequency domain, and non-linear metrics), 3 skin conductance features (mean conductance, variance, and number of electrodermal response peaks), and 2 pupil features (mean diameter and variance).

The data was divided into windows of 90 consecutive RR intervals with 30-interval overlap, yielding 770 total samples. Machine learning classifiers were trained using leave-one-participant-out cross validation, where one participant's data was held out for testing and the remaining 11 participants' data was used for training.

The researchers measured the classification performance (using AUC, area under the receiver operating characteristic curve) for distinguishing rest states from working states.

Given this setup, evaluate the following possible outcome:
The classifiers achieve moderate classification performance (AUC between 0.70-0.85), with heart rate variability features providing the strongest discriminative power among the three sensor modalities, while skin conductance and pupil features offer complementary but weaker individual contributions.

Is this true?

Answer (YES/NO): NO